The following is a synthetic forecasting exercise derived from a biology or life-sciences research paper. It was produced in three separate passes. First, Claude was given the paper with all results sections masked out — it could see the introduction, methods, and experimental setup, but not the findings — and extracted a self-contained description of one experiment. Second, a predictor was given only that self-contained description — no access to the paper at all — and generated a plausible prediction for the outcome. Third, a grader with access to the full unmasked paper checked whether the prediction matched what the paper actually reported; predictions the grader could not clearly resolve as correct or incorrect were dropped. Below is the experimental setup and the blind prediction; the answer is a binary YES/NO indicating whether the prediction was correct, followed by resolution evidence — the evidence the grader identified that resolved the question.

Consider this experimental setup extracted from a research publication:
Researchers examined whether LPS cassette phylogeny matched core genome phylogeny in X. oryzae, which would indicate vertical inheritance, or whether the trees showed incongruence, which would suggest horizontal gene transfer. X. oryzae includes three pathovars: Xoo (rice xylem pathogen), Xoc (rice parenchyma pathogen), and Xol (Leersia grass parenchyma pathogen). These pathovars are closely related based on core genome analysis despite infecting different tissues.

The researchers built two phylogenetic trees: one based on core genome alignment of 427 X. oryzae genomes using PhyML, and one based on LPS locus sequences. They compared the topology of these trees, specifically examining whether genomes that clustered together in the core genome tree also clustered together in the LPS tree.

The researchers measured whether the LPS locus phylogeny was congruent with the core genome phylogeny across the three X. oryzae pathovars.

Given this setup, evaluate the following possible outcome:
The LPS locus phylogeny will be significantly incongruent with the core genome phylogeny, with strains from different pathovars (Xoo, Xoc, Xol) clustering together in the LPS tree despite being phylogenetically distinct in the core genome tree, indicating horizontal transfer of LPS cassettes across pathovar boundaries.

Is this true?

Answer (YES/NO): NO